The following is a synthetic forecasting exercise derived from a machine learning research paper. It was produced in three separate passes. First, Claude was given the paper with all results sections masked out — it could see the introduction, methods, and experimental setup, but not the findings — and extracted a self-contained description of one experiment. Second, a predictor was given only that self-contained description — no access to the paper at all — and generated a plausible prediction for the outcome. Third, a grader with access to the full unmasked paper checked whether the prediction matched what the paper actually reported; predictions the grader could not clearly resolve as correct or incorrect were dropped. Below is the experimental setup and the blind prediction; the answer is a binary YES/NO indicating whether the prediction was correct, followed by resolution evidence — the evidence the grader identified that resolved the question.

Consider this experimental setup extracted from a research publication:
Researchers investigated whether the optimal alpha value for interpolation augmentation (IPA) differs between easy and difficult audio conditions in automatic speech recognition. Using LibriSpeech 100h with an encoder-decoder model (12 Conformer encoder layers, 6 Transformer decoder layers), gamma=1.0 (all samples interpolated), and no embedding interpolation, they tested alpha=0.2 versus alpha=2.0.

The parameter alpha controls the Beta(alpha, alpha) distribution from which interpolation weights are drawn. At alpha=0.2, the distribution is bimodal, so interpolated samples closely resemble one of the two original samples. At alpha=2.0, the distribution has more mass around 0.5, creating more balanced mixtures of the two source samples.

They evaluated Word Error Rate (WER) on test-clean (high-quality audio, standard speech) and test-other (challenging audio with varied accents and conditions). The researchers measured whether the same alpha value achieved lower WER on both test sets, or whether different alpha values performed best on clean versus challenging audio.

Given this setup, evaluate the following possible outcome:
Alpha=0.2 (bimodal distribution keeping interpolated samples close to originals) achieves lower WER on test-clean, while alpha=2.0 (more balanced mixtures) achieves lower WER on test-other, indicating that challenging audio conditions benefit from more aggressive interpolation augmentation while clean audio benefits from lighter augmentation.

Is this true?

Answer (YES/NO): NO